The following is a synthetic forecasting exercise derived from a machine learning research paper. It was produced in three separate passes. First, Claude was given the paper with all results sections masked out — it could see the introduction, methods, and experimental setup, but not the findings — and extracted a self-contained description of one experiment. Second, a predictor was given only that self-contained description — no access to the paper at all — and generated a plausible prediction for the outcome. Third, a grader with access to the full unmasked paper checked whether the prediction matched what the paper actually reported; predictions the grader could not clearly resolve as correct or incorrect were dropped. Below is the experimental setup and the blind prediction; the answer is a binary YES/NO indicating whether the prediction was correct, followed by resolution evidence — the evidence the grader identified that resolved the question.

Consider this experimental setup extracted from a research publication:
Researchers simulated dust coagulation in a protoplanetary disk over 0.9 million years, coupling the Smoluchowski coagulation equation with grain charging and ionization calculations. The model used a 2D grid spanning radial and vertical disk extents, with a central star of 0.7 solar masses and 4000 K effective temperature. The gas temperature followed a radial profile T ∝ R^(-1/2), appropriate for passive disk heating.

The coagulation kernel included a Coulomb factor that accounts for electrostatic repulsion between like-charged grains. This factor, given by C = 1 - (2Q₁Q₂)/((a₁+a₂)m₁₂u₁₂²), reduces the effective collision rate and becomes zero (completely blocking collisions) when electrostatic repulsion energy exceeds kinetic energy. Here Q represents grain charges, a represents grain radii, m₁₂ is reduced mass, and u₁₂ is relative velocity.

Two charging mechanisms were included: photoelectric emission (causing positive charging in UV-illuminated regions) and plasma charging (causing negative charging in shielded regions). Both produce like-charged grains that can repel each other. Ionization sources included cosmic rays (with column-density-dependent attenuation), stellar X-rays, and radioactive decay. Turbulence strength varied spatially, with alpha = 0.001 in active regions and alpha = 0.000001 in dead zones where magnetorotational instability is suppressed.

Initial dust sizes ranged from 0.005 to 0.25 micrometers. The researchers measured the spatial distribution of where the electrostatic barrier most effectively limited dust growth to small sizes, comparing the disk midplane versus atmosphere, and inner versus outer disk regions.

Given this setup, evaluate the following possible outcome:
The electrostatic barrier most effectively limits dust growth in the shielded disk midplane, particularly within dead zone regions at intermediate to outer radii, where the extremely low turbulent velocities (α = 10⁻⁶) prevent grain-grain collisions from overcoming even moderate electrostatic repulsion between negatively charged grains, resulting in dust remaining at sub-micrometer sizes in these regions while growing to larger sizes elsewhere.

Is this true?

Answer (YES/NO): NO